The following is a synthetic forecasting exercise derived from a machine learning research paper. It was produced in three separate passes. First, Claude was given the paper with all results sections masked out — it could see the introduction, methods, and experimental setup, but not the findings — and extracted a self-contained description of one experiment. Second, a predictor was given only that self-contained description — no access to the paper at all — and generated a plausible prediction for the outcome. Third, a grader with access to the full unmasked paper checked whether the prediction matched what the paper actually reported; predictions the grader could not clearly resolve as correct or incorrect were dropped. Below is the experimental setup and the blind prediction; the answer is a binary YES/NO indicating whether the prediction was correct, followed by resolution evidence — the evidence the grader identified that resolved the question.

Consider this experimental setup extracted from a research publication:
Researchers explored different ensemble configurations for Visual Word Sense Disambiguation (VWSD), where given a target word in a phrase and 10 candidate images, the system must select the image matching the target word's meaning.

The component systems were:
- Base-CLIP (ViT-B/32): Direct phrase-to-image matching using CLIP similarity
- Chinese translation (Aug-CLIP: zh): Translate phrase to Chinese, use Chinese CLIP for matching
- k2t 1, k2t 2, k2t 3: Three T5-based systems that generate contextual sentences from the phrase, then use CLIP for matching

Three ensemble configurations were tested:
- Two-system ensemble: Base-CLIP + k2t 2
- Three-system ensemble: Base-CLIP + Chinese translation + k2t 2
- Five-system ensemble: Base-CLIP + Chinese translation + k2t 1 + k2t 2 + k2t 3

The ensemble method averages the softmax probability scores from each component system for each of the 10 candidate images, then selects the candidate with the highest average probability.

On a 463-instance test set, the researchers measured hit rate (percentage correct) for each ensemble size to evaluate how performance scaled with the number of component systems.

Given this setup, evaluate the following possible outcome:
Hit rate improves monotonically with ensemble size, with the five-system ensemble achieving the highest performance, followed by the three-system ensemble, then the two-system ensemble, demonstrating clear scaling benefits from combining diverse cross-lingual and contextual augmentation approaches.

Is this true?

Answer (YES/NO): YES